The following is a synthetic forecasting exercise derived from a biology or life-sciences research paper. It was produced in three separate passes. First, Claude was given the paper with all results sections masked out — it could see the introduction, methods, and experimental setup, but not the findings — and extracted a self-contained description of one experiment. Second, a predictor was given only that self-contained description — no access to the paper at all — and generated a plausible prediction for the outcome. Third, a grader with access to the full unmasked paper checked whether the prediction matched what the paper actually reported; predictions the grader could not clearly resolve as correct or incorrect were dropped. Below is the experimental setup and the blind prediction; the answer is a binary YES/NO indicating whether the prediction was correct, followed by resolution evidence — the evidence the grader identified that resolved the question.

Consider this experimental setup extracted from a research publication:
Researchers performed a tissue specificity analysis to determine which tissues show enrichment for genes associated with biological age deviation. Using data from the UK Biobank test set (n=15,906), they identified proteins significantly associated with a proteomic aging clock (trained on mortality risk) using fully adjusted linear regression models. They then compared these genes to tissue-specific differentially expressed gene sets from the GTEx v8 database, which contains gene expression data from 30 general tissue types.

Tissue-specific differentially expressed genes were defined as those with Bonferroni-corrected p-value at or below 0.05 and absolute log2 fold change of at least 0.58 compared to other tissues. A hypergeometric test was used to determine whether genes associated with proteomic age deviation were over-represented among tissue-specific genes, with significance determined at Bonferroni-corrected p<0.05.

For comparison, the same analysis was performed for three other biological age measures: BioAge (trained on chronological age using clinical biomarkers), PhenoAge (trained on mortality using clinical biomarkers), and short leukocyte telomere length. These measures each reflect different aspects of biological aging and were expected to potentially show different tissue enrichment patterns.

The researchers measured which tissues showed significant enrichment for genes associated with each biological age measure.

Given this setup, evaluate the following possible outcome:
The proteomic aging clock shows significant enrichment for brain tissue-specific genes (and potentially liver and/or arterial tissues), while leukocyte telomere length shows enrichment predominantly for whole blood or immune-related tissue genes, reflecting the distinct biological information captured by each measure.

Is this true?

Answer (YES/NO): NO